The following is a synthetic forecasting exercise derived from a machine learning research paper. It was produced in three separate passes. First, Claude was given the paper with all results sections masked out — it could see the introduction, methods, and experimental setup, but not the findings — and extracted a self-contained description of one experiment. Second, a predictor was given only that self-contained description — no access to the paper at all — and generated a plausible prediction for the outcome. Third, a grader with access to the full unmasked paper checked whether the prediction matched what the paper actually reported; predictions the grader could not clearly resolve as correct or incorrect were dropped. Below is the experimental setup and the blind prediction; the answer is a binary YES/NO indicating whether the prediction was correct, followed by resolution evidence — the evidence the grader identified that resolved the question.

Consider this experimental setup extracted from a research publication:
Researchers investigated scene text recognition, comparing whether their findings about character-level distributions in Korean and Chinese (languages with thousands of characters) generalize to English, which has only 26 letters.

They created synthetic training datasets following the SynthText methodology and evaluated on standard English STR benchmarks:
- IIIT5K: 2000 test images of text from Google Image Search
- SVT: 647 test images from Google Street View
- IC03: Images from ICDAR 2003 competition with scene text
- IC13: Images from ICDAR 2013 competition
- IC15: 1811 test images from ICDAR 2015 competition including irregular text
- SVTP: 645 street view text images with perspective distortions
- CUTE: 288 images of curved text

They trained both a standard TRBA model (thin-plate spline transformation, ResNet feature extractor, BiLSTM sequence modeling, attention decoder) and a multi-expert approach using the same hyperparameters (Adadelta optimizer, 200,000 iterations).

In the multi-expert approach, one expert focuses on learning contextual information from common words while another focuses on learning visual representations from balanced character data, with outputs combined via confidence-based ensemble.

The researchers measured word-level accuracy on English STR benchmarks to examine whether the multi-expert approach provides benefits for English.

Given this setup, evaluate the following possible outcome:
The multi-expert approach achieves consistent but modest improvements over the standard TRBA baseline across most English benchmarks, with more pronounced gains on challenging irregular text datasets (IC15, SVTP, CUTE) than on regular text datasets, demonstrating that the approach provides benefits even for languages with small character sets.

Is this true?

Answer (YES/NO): NO